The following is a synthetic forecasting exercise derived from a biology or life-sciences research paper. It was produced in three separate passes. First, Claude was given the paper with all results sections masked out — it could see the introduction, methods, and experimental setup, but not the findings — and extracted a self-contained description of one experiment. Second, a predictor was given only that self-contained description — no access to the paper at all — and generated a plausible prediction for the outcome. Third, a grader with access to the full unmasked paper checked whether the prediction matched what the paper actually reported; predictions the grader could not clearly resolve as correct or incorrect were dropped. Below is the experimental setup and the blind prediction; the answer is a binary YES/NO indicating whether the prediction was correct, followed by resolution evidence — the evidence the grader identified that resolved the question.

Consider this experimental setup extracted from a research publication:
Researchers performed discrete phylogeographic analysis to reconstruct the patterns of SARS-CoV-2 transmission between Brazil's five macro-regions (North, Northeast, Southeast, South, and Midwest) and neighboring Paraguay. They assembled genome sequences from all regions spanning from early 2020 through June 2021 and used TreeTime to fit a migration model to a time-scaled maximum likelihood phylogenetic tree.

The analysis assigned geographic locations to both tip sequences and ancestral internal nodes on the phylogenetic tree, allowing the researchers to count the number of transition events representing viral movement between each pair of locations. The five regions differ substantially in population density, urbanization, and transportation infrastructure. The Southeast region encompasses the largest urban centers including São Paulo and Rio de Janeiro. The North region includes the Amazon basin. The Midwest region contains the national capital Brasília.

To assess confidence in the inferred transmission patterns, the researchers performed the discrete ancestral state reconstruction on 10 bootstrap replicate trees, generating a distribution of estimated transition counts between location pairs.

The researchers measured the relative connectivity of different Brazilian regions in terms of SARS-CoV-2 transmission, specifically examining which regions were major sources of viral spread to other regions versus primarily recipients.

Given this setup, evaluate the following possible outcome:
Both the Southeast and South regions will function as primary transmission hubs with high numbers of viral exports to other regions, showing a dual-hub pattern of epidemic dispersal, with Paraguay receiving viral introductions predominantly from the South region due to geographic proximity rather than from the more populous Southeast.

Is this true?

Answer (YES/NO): NO